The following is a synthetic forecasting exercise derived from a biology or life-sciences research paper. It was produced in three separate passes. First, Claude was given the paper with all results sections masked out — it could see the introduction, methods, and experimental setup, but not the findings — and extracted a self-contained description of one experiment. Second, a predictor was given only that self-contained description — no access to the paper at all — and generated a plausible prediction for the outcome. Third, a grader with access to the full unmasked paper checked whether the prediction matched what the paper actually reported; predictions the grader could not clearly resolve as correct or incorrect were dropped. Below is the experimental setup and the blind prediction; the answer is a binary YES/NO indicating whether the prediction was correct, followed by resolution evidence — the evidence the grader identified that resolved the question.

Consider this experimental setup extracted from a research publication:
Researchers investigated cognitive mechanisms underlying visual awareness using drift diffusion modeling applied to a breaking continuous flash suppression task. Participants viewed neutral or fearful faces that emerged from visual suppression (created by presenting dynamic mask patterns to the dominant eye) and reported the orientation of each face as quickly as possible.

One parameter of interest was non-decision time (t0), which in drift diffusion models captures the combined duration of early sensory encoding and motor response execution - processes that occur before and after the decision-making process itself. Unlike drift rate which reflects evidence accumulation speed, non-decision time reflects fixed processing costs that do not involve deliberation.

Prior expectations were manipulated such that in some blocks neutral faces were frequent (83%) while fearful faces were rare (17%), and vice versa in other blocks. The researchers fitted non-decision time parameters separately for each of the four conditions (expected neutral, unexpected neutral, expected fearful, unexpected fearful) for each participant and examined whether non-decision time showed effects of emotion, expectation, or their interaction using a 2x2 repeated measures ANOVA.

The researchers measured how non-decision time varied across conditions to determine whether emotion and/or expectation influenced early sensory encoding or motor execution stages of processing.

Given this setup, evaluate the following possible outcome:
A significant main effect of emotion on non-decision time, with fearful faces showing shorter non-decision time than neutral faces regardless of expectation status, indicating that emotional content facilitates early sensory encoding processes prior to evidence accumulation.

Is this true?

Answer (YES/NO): NO